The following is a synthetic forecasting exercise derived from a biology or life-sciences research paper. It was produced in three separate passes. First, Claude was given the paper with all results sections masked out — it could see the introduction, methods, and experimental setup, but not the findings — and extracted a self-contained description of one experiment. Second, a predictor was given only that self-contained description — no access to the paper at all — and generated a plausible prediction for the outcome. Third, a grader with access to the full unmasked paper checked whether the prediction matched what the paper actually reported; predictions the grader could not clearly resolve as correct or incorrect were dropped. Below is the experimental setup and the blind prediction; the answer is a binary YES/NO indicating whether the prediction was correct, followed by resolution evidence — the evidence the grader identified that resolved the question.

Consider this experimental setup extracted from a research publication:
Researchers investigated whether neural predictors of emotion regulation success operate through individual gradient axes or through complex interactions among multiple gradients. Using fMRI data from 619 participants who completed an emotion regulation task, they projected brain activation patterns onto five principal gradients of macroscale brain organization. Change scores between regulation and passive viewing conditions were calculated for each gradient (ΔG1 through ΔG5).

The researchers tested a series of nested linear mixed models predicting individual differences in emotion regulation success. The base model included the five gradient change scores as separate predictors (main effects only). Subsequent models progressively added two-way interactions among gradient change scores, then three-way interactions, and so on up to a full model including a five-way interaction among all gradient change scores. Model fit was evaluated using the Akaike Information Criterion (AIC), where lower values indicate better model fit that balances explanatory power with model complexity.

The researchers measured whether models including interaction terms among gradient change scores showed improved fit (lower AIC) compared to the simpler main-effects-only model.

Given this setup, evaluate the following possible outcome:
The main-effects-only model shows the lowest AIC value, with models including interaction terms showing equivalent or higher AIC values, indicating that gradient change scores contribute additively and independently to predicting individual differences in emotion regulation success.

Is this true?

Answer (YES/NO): YES